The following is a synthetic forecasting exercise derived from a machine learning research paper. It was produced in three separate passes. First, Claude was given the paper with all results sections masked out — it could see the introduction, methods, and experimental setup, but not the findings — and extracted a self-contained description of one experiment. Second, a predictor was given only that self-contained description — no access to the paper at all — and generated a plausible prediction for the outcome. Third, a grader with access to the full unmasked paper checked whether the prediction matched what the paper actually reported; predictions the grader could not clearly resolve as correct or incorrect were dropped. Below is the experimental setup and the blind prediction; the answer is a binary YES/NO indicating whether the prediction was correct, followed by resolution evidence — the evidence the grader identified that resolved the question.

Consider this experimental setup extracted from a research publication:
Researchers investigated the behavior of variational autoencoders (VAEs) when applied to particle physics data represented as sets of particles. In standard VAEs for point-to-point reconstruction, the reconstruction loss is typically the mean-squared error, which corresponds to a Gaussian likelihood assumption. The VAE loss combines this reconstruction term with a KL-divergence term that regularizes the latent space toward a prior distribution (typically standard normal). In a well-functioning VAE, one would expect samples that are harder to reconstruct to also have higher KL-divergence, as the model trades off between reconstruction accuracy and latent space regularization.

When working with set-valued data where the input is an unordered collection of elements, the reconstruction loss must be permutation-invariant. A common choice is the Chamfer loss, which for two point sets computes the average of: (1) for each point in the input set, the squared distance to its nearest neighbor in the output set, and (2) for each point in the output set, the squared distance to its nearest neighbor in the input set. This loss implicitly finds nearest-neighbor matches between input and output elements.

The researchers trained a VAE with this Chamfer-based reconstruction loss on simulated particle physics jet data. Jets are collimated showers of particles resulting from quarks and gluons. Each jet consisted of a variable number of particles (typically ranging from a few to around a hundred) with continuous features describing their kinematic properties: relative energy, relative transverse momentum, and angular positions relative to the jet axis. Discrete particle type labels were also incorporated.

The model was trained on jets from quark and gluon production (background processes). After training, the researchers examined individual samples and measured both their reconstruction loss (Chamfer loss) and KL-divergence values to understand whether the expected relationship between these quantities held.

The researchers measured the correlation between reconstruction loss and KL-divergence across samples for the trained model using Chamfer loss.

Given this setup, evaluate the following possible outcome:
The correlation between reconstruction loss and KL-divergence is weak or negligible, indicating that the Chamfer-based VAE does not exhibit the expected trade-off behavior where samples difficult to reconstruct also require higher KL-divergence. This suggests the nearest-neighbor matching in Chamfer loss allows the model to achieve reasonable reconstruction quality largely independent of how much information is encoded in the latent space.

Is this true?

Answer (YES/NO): YES